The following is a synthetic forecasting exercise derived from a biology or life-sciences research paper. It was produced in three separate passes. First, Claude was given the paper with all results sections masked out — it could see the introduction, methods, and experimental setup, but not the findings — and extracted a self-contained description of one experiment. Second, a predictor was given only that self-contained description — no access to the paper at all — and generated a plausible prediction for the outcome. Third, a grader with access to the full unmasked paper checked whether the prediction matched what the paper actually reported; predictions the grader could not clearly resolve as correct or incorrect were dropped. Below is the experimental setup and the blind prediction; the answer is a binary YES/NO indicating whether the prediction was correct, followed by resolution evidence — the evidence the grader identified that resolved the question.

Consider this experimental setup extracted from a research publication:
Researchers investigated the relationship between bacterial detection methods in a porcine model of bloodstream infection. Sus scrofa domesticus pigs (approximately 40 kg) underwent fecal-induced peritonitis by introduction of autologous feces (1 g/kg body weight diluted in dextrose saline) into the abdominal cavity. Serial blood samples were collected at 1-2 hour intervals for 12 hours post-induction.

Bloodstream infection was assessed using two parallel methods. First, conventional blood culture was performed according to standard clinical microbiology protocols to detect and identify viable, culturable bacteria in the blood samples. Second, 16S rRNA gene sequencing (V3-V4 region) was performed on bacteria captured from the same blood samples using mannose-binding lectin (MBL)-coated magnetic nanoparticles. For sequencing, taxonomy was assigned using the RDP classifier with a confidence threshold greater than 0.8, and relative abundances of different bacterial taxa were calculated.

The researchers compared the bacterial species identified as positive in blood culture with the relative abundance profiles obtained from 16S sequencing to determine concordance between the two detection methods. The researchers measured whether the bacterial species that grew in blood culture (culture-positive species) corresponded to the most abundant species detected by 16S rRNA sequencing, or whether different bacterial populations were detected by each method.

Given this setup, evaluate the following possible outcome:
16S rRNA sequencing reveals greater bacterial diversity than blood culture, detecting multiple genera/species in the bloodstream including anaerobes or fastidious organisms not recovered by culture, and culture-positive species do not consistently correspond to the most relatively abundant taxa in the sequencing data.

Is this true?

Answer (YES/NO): YES